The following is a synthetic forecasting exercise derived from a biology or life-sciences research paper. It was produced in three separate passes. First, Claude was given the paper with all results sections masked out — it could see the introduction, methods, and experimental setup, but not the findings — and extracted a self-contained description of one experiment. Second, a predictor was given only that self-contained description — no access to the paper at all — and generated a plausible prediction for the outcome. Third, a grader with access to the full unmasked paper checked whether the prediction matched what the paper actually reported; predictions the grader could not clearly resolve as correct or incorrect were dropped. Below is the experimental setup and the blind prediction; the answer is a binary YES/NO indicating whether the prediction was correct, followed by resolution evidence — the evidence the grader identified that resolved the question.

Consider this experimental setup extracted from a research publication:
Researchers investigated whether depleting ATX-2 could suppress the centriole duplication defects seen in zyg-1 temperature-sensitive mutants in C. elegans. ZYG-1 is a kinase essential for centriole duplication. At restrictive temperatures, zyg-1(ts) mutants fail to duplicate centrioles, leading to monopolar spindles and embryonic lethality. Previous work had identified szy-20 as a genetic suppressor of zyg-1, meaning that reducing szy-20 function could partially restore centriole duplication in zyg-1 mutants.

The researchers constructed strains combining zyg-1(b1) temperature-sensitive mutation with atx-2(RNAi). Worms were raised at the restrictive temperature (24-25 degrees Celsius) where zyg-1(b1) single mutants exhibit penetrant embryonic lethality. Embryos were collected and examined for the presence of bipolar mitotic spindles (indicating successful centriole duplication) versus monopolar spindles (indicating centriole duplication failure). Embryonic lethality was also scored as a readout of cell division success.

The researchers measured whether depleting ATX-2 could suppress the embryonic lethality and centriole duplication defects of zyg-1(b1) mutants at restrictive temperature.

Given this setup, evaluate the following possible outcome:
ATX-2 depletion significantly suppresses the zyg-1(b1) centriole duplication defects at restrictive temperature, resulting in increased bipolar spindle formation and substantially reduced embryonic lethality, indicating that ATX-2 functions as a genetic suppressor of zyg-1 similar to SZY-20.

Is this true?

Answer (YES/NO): NO